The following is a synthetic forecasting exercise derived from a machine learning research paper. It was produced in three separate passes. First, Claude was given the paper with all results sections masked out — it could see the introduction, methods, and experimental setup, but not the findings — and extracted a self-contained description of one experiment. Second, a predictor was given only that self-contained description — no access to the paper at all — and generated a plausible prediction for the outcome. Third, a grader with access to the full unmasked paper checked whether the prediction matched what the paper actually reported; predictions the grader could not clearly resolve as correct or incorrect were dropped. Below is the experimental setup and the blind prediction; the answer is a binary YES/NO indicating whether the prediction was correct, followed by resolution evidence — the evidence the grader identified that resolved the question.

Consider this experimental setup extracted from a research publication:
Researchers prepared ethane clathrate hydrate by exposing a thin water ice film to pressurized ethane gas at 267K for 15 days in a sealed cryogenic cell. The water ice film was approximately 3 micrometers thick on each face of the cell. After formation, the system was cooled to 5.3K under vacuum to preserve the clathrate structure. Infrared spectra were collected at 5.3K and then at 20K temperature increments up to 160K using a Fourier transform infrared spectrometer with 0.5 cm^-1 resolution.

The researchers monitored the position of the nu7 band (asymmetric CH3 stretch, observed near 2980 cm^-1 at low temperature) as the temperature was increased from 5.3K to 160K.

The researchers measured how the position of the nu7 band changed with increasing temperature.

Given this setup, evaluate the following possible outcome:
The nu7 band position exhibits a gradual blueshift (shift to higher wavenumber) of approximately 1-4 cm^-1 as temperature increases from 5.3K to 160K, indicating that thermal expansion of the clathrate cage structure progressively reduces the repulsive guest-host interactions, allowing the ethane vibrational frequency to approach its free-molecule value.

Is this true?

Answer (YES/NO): NO